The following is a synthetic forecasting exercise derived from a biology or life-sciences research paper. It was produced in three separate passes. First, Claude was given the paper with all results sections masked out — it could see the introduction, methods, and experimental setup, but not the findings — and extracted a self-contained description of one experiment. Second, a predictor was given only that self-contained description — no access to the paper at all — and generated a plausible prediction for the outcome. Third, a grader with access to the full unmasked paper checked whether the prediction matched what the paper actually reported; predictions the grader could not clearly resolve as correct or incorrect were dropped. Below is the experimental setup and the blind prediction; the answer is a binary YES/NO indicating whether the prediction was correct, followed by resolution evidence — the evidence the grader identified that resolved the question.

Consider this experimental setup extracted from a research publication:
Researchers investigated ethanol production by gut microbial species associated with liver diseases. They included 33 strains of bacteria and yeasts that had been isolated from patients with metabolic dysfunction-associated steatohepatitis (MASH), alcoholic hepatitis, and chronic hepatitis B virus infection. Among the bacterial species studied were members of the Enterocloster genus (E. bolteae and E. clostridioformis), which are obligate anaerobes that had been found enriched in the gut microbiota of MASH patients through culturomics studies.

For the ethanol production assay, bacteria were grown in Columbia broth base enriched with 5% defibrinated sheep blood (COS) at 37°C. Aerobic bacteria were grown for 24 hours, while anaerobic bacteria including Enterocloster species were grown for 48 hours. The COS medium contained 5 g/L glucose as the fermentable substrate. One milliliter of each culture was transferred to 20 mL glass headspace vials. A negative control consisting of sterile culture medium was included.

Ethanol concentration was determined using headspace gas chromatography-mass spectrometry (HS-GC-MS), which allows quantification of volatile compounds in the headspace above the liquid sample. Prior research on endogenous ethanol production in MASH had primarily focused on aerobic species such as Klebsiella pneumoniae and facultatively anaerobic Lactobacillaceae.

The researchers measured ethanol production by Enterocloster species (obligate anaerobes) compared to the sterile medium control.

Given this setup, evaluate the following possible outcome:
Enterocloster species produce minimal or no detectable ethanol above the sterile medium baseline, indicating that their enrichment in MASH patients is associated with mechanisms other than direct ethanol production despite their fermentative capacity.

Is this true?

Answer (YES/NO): NO